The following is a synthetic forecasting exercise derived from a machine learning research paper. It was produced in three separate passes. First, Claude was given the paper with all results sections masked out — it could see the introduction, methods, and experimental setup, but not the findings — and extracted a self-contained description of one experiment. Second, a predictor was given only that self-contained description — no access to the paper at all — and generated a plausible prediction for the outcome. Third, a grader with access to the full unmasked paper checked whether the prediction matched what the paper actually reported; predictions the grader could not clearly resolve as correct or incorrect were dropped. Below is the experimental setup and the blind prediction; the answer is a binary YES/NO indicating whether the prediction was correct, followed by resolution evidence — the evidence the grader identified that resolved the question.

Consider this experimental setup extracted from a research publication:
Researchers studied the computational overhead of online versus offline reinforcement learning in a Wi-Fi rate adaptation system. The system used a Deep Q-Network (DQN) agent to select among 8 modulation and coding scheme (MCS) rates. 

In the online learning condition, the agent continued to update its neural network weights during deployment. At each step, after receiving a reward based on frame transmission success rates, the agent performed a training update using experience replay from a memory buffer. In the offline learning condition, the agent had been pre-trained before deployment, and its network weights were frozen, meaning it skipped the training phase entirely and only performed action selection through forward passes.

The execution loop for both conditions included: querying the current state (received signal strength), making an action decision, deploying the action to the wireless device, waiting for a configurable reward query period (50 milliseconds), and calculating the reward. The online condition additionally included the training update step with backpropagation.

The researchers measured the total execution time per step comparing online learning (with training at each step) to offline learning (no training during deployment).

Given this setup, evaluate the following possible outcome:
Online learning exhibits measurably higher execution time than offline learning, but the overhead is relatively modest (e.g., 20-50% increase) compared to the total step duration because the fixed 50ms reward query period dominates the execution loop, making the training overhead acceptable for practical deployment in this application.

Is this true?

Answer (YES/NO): YES